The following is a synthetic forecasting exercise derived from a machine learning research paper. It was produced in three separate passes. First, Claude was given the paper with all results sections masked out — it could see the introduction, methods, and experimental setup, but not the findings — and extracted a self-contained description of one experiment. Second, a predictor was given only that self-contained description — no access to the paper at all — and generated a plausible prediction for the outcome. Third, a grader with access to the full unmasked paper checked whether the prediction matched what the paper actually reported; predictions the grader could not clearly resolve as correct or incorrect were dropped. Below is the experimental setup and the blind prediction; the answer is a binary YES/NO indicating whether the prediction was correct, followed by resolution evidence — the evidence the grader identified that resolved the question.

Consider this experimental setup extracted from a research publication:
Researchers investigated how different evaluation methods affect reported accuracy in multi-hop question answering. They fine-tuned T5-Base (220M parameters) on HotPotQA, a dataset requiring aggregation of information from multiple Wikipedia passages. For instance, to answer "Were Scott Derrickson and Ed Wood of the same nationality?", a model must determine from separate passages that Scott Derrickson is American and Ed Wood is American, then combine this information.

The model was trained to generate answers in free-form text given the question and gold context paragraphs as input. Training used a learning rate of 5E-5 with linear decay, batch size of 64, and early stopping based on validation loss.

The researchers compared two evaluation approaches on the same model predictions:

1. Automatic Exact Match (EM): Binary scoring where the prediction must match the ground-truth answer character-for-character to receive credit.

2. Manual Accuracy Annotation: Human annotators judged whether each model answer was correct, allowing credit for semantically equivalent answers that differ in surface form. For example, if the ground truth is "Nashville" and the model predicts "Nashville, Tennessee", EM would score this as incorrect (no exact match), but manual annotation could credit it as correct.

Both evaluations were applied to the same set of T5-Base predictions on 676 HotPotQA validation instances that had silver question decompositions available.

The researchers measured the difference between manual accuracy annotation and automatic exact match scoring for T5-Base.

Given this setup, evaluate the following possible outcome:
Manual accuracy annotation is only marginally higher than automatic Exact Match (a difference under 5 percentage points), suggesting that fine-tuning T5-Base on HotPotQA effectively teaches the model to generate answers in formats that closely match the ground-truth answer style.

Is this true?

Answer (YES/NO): YES